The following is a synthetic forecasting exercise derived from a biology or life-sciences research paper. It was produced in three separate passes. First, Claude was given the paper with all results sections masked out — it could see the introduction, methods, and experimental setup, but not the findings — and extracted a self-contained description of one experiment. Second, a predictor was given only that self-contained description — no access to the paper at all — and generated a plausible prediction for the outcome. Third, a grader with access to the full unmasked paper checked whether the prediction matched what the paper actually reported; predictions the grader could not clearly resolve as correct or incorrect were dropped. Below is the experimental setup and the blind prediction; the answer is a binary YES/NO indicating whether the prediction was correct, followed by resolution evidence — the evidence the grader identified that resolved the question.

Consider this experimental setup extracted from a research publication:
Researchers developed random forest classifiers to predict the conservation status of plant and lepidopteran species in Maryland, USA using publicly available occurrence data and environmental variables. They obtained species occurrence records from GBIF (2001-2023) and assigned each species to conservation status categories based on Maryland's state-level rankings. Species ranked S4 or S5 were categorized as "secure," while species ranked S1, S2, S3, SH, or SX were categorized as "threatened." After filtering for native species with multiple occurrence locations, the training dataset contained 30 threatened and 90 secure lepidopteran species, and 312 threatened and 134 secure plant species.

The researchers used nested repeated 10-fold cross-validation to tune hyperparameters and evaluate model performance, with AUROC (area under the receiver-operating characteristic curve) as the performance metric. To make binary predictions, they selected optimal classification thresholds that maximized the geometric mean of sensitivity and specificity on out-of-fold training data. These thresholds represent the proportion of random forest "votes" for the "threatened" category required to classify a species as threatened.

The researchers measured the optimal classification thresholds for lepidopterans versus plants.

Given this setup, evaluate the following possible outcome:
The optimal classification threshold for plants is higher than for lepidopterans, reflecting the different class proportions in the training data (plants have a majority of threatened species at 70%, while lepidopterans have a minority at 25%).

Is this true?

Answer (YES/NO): YES